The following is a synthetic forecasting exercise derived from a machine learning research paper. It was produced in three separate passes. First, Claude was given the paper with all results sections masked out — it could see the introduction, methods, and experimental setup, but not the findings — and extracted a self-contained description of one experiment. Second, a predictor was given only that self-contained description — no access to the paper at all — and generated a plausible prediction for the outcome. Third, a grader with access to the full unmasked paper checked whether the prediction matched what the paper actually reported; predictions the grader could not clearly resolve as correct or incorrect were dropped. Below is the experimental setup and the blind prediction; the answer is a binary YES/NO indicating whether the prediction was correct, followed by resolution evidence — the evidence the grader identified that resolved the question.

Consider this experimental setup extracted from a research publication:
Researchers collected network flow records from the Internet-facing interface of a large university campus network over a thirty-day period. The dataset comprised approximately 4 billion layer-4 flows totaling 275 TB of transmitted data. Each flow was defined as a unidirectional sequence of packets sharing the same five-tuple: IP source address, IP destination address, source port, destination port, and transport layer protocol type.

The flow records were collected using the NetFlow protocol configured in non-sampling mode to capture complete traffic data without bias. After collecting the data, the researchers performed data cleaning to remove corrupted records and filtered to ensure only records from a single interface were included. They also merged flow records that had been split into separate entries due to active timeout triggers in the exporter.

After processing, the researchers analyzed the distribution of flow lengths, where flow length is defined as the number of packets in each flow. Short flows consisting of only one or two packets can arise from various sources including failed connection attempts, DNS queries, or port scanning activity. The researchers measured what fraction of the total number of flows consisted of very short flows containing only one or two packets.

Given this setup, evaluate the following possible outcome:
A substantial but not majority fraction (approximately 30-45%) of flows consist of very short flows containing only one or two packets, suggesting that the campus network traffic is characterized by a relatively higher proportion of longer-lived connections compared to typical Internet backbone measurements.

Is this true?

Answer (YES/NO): NO